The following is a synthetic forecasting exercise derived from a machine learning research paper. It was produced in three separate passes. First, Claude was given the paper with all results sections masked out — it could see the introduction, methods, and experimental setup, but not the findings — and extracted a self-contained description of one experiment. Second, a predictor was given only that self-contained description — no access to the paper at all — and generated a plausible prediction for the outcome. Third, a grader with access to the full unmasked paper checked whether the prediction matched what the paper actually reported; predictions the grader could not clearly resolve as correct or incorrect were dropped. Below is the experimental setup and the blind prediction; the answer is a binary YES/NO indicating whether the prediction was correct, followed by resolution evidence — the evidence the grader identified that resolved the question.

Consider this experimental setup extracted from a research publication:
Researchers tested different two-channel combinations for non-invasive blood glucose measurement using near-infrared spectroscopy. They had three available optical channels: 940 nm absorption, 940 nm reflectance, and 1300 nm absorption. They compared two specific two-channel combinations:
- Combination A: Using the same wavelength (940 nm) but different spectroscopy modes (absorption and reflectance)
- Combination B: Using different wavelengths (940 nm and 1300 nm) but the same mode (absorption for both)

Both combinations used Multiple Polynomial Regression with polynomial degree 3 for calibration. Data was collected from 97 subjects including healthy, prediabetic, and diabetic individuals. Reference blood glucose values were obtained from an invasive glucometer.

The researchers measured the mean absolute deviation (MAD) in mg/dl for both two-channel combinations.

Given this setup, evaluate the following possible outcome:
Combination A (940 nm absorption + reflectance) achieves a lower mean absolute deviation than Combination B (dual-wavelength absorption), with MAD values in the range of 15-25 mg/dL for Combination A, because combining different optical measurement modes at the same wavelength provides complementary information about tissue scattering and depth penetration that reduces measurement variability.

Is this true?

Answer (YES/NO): NO